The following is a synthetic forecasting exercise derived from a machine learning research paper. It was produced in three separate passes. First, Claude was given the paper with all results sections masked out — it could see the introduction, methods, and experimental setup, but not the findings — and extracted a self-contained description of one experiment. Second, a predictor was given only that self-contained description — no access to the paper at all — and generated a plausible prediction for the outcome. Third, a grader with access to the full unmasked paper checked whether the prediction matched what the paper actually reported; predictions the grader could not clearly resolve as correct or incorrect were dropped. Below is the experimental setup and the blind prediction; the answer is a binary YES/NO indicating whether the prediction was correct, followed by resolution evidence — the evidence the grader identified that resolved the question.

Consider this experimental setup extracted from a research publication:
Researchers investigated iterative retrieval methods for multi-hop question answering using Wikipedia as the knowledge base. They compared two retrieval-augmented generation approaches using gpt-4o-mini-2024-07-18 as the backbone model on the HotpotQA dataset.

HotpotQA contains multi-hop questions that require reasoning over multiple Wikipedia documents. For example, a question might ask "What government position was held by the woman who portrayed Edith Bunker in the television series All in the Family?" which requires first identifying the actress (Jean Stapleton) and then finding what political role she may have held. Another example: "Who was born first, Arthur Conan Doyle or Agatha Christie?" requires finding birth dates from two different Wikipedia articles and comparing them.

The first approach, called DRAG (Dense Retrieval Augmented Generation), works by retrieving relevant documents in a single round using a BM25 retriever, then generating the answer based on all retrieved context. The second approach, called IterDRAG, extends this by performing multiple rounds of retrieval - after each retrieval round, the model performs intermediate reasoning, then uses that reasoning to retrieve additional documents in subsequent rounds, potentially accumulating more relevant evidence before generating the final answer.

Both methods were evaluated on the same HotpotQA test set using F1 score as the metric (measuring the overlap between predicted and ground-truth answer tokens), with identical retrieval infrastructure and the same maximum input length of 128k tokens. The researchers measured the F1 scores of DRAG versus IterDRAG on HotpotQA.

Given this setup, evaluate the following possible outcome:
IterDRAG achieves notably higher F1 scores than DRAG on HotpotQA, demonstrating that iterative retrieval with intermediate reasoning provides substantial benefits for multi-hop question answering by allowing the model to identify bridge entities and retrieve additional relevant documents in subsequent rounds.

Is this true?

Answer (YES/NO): NO